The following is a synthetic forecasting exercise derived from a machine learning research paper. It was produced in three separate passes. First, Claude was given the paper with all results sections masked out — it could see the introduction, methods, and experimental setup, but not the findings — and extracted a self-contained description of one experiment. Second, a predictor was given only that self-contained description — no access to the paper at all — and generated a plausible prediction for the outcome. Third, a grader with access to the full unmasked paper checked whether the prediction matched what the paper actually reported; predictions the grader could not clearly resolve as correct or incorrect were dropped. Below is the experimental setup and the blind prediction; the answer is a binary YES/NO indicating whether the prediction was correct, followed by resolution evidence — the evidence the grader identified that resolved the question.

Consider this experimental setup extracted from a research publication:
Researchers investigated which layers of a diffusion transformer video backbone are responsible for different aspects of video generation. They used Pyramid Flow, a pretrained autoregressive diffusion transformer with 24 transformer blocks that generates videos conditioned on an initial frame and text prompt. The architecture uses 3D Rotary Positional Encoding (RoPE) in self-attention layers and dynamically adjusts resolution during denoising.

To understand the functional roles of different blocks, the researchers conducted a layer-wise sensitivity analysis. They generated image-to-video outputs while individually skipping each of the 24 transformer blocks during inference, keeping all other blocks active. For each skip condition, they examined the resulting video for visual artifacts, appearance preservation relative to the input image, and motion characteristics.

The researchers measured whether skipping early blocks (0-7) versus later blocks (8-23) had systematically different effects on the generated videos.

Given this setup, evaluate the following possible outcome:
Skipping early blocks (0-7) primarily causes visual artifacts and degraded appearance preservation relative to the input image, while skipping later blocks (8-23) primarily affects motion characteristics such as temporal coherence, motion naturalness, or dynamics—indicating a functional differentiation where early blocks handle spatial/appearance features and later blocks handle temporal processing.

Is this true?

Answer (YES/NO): YES